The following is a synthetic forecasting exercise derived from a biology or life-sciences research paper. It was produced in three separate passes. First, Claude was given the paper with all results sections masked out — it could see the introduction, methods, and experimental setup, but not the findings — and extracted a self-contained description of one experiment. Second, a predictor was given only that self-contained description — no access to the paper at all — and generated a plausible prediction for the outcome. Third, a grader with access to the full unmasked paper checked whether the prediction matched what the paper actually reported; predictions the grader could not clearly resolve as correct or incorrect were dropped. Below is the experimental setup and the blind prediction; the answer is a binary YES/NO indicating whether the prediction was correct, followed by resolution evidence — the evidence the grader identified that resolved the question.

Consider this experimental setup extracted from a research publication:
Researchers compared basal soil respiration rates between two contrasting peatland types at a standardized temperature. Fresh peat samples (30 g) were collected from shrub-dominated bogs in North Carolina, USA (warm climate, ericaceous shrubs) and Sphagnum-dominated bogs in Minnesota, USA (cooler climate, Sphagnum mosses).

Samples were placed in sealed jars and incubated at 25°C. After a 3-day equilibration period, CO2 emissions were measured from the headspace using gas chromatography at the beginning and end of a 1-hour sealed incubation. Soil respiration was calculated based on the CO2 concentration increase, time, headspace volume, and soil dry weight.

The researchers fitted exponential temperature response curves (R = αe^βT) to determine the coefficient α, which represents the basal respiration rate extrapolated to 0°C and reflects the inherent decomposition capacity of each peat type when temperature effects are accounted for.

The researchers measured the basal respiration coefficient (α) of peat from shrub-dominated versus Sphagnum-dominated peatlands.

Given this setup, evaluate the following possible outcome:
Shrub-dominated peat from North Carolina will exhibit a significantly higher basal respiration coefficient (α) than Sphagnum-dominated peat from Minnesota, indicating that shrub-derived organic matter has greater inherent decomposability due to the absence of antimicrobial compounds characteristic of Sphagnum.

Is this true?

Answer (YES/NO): NO